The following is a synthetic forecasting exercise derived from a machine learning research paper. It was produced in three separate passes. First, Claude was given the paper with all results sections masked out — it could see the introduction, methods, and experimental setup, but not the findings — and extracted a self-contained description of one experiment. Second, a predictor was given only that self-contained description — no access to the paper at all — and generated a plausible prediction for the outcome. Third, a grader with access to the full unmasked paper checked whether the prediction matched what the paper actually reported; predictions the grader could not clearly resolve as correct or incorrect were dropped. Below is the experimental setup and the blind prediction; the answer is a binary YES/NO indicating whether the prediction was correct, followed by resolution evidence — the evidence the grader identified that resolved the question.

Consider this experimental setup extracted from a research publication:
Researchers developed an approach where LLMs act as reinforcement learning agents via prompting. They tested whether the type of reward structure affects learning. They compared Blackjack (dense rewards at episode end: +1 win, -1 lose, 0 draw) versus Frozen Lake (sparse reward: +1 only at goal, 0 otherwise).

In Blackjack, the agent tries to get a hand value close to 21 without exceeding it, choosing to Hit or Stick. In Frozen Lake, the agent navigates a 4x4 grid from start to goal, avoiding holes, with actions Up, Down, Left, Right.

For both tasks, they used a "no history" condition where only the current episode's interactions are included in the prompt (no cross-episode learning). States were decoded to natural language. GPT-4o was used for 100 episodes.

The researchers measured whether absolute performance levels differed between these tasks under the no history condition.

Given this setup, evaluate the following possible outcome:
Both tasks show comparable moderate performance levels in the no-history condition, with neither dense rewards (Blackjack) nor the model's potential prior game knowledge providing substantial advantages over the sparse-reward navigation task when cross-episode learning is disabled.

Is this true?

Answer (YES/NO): NO